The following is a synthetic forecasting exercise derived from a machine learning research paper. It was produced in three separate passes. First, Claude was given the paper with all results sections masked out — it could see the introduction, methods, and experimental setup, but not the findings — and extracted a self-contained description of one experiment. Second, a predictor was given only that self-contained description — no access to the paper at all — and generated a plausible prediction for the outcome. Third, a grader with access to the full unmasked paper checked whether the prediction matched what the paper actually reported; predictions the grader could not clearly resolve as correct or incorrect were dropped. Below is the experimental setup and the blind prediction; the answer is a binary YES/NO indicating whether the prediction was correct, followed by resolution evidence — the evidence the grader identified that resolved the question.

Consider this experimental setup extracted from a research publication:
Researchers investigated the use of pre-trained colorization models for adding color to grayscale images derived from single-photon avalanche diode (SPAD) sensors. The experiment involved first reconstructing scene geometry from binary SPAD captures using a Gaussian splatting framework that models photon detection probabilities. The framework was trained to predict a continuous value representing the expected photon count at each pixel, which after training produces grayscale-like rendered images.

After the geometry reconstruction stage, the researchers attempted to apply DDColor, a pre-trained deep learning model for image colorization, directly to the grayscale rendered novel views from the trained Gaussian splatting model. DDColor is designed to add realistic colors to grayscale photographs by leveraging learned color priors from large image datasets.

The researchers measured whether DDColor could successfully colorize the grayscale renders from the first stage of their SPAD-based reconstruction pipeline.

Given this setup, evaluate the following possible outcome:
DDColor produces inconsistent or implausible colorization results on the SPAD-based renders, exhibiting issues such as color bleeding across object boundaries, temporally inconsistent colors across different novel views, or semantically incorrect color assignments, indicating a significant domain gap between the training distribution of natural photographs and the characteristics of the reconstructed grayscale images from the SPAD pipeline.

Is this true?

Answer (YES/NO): NO